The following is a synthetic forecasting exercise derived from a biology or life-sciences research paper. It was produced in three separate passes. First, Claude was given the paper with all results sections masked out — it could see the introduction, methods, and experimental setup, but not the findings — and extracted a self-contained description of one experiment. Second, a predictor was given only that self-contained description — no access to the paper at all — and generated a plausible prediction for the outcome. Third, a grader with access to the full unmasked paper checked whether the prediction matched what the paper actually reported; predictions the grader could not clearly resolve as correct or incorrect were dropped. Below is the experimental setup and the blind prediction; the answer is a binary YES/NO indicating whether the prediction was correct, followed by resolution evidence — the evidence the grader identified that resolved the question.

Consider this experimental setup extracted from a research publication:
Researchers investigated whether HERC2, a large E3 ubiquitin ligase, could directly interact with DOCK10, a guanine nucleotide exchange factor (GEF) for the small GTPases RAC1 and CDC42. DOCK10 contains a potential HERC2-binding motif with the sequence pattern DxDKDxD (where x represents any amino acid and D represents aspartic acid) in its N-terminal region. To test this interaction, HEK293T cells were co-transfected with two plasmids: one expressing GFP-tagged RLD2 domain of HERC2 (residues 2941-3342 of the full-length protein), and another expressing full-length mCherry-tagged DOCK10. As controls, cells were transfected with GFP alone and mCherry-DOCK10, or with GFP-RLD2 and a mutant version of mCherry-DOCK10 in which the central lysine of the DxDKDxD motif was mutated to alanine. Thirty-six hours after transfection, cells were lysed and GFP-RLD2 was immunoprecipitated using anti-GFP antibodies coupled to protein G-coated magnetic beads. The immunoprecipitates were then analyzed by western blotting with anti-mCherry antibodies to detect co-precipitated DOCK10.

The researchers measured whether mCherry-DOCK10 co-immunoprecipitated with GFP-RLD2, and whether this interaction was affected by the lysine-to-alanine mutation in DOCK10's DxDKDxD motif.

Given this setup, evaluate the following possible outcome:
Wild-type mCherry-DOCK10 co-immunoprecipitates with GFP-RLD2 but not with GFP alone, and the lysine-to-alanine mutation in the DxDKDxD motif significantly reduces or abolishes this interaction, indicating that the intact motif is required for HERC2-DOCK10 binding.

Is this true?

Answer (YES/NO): YES